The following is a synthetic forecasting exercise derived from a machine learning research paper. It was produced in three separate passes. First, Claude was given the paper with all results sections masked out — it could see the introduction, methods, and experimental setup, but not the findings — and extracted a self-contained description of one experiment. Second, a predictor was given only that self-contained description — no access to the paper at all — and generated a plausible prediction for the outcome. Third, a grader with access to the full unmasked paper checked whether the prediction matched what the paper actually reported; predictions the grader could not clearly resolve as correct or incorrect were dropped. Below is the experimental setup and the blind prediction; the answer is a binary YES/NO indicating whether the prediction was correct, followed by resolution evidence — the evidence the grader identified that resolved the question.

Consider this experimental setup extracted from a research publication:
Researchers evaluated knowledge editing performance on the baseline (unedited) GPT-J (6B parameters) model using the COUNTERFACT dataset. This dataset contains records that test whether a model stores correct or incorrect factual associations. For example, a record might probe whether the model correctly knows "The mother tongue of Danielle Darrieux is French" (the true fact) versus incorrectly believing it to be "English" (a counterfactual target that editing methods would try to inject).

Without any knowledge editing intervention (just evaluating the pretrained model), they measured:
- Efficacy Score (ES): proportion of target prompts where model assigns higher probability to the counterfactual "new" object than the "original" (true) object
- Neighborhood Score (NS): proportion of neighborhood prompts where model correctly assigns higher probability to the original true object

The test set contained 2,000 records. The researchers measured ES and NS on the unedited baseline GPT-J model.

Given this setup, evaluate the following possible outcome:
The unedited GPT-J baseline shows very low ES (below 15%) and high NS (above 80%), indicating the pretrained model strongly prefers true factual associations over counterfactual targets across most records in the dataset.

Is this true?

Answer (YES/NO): NO